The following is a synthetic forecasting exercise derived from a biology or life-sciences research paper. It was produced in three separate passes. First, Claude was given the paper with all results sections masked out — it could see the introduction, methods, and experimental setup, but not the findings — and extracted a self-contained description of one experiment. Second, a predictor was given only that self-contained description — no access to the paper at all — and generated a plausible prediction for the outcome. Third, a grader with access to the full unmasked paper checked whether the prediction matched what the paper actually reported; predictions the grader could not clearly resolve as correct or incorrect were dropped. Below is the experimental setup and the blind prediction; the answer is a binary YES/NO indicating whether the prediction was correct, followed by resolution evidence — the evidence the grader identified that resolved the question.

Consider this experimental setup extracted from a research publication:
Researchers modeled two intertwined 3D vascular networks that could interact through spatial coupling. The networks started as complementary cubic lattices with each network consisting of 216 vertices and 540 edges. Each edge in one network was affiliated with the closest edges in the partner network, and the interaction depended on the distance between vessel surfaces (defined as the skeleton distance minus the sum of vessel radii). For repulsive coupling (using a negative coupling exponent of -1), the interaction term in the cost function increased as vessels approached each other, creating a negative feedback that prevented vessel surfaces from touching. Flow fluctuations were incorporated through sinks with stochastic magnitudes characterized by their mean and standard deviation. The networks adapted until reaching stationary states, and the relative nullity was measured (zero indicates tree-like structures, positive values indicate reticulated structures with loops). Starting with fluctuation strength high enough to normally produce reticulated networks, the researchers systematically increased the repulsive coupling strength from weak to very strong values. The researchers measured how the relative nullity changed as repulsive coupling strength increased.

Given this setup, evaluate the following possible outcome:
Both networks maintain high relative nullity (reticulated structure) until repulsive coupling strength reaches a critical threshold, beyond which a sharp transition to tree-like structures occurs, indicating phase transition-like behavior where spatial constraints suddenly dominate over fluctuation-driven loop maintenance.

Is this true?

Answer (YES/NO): NO